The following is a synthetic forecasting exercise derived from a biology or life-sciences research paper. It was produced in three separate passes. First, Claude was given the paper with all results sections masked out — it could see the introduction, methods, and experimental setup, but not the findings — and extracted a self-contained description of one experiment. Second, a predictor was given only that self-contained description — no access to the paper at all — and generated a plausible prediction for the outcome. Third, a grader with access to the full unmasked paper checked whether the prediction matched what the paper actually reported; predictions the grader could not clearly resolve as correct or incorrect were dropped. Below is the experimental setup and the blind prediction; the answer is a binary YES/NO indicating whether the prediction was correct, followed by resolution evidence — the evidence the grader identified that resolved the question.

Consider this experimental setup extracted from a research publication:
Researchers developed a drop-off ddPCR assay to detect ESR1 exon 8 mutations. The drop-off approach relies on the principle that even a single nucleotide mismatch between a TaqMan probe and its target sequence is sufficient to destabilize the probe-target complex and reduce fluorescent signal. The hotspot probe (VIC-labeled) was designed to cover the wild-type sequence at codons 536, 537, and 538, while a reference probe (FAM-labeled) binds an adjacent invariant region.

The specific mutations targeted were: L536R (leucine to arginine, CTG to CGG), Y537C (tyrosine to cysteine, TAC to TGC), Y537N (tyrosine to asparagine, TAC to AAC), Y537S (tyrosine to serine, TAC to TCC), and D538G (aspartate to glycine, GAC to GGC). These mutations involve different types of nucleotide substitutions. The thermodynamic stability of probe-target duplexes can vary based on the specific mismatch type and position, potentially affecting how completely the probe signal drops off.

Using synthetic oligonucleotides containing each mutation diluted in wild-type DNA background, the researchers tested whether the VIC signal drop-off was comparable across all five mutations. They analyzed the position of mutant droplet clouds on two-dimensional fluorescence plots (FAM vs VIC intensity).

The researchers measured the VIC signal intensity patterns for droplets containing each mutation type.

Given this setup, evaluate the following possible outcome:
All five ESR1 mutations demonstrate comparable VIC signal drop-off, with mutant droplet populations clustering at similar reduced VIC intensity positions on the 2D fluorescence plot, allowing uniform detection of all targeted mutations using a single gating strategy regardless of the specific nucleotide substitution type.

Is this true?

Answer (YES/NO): NO